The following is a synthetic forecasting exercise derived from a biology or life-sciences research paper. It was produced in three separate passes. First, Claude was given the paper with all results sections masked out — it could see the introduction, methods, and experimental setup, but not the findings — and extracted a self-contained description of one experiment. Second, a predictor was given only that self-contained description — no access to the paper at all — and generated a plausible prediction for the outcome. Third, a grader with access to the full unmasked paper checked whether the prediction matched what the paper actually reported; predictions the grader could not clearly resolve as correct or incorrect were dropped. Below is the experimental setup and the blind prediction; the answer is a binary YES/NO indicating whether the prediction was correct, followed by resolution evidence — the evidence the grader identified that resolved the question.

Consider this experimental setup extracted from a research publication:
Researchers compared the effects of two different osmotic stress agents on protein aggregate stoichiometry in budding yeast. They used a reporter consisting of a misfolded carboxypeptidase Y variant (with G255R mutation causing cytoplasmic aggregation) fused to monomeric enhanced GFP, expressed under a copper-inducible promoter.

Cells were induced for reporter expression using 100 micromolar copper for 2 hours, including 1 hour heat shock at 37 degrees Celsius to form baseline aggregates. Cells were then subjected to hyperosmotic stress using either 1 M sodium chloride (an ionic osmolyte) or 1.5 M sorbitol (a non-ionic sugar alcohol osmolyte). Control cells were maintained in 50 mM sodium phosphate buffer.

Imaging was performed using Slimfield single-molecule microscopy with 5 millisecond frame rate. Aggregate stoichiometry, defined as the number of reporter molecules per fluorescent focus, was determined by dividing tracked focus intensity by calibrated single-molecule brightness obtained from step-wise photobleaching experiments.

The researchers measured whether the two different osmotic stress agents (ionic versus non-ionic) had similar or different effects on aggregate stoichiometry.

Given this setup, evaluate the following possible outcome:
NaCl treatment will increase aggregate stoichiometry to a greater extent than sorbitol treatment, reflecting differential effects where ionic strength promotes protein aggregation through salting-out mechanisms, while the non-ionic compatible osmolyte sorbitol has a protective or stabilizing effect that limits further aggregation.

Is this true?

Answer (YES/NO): NO